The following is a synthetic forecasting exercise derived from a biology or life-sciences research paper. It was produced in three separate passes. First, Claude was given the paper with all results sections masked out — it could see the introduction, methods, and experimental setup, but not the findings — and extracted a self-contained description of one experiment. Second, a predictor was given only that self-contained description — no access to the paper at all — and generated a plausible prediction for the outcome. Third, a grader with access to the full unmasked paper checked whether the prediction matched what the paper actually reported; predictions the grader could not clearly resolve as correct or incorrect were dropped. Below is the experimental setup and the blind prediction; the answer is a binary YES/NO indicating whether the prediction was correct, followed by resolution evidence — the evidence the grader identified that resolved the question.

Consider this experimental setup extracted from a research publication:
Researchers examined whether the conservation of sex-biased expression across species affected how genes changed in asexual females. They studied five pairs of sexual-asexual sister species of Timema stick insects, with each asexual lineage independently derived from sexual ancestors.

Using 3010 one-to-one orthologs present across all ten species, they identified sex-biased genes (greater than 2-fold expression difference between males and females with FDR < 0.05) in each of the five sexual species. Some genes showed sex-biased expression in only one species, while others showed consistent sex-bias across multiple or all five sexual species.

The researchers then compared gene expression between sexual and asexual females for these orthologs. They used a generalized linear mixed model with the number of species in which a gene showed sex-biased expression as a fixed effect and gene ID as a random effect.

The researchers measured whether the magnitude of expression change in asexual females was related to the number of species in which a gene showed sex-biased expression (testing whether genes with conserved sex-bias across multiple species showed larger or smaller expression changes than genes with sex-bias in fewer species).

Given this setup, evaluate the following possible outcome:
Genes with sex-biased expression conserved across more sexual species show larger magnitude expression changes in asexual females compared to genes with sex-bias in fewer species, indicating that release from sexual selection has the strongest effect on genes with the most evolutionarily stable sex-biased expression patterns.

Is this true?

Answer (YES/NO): NO